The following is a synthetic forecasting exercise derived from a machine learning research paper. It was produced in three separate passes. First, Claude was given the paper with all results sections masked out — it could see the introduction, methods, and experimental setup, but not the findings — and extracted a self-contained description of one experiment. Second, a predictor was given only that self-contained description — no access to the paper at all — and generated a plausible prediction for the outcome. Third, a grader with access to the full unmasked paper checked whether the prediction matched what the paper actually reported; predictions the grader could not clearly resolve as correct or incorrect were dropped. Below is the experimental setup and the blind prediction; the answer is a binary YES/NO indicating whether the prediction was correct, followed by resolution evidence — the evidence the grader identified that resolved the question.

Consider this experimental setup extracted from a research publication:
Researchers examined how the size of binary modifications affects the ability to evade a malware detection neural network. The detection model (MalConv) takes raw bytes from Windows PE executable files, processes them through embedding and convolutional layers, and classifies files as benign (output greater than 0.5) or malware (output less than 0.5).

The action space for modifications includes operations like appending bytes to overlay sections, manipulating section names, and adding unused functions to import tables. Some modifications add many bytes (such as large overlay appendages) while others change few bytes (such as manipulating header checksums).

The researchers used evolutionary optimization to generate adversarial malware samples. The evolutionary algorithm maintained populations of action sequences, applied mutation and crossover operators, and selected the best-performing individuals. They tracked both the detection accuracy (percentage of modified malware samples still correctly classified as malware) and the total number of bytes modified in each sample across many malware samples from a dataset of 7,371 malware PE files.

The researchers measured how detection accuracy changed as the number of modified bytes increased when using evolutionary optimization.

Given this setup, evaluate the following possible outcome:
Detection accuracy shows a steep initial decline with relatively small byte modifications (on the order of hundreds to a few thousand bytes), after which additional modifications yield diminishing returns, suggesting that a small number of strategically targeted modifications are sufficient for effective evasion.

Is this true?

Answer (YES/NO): NO